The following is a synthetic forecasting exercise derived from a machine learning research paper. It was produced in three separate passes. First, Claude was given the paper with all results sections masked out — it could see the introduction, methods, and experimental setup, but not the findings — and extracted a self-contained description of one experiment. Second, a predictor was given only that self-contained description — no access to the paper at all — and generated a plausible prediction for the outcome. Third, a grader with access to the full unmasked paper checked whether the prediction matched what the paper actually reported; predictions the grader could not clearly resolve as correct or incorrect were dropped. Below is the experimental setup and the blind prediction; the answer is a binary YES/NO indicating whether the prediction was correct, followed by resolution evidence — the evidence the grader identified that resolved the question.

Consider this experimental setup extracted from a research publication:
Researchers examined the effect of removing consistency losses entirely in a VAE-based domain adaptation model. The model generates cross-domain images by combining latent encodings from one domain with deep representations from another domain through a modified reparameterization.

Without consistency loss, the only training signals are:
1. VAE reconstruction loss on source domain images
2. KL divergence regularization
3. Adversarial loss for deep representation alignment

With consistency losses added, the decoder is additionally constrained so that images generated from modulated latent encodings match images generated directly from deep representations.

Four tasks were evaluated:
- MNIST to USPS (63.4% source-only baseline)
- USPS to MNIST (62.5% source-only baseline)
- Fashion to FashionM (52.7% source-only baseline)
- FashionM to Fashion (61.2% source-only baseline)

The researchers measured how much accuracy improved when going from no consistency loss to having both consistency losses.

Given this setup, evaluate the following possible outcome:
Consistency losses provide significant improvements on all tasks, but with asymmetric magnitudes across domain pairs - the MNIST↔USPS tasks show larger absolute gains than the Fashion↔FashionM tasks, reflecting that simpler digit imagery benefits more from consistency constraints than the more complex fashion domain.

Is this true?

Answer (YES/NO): YES